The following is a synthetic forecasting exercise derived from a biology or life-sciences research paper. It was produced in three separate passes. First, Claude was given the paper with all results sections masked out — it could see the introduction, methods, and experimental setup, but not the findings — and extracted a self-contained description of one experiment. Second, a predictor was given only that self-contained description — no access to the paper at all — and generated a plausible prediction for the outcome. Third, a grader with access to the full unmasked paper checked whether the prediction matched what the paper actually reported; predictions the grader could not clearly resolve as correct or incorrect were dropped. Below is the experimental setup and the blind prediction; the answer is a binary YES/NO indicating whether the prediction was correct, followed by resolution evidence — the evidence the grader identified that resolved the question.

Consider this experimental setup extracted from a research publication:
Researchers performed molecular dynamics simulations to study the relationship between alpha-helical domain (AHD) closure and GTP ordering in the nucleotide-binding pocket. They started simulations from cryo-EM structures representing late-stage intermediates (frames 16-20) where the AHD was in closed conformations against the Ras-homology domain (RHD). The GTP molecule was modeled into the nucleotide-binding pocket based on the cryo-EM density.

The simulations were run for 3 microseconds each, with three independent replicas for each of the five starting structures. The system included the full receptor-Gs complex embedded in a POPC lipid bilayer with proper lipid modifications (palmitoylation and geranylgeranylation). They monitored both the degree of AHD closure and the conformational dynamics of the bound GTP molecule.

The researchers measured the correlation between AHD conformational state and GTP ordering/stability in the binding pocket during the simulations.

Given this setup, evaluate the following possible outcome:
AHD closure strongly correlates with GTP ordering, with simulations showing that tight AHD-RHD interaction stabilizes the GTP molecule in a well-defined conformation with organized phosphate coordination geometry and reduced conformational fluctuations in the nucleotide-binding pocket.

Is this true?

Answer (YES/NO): NO